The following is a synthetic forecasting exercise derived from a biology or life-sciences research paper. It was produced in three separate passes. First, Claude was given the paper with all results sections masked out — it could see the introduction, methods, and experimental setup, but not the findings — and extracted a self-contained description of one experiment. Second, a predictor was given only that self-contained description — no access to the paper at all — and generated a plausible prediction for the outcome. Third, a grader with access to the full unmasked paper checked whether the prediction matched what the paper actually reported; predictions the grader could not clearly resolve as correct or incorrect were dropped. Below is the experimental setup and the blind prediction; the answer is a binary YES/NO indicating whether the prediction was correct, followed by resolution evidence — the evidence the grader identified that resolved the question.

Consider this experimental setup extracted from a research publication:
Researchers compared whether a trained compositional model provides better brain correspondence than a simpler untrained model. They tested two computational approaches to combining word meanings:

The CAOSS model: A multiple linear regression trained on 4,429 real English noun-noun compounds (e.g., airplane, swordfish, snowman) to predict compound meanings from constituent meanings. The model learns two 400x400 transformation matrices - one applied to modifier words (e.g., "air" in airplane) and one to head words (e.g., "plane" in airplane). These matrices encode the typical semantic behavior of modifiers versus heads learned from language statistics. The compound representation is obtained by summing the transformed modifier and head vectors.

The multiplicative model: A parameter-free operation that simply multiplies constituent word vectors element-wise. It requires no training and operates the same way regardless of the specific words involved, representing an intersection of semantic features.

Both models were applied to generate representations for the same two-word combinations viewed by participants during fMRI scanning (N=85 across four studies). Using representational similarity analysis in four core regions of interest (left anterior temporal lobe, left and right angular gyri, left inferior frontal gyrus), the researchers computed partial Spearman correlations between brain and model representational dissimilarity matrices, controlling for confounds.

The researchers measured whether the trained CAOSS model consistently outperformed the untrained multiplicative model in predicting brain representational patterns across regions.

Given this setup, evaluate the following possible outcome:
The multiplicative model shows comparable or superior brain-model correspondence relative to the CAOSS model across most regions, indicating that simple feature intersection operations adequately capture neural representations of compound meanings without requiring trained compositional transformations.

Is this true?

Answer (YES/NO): YES